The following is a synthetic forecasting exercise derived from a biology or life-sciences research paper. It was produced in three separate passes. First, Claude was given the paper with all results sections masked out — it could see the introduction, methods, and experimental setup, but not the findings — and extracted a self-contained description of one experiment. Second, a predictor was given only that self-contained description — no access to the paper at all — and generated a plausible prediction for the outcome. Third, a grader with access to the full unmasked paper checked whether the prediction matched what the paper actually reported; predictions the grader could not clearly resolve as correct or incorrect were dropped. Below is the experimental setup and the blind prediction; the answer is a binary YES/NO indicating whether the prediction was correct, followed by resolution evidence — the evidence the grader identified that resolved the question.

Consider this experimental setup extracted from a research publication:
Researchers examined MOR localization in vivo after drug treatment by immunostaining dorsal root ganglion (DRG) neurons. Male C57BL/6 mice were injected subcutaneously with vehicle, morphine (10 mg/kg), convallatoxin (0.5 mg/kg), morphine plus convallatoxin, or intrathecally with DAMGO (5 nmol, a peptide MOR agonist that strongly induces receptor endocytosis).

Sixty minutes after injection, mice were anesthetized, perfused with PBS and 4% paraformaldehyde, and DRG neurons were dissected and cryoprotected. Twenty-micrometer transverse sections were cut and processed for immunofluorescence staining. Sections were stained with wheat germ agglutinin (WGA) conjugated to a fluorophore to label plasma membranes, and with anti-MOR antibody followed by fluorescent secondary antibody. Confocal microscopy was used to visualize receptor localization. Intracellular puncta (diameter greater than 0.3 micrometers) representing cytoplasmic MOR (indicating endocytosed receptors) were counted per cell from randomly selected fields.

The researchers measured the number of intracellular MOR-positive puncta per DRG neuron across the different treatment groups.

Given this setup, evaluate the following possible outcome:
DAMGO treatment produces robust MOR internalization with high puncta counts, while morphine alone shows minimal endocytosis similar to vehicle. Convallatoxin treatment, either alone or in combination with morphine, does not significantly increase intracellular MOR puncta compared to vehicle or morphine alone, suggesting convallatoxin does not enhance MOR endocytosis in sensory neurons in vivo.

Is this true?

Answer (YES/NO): NO